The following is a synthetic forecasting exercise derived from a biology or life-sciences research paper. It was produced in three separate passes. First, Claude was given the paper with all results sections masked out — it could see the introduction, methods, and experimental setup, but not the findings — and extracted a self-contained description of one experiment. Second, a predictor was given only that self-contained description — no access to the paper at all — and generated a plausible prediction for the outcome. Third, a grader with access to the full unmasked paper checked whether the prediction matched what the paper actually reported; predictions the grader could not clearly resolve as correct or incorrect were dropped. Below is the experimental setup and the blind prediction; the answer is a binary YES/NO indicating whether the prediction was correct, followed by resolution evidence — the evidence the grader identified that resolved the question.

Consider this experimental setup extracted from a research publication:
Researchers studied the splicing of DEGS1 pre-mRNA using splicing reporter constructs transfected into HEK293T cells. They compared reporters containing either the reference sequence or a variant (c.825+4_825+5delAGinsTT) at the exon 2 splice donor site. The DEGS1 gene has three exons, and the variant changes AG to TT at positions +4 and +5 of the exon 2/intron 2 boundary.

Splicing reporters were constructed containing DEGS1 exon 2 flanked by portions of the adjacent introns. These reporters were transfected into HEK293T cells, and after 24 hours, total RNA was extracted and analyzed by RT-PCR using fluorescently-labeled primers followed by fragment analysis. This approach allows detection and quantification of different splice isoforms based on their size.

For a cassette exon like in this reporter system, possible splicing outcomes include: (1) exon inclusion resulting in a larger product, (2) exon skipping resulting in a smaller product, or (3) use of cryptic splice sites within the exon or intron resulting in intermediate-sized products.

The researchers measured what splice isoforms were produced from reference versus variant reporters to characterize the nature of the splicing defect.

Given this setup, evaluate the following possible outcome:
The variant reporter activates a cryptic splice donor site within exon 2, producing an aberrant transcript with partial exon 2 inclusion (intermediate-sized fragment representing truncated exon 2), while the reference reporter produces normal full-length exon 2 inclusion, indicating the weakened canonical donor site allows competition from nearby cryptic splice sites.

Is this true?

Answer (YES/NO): NO